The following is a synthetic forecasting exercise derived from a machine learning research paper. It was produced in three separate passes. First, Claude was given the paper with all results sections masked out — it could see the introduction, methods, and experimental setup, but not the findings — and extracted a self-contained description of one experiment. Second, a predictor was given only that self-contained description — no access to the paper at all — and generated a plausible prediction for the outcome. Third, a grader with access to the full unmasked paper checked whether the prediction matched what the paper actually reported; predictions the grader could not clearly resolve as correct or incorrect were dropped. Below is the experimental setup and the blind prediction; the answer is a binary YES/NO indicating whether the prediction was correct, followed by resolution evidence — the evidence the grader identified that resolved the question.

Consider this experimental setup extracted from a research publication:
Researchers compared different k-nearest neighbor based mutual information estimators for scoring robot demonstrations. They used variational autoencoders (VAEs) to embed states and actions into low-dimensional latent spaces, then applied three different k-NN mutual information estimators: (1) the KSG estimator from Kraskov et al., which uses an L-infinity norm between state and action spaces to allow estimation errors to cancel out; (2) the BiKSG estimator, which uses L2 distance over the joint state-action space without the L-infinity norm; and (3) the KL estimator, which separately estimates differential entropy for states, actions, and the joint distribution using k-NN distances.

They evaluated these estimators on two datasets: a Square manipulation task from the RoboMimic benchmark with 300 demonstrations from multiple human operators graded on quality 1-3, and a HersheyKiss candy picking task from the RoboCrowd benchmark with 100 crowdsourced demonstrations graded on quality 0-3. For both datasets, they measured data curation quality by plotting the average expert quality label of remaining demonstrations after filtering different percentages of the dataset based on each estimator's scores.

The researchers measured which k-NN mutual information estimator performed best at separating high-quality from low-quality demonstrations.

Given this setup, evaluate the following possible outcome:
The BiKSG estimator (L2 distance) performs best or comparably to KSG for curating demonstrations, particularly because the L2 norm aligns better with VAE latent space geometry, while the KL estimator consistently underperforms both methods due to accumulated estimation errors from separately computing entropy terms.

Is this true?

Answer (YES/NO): NO